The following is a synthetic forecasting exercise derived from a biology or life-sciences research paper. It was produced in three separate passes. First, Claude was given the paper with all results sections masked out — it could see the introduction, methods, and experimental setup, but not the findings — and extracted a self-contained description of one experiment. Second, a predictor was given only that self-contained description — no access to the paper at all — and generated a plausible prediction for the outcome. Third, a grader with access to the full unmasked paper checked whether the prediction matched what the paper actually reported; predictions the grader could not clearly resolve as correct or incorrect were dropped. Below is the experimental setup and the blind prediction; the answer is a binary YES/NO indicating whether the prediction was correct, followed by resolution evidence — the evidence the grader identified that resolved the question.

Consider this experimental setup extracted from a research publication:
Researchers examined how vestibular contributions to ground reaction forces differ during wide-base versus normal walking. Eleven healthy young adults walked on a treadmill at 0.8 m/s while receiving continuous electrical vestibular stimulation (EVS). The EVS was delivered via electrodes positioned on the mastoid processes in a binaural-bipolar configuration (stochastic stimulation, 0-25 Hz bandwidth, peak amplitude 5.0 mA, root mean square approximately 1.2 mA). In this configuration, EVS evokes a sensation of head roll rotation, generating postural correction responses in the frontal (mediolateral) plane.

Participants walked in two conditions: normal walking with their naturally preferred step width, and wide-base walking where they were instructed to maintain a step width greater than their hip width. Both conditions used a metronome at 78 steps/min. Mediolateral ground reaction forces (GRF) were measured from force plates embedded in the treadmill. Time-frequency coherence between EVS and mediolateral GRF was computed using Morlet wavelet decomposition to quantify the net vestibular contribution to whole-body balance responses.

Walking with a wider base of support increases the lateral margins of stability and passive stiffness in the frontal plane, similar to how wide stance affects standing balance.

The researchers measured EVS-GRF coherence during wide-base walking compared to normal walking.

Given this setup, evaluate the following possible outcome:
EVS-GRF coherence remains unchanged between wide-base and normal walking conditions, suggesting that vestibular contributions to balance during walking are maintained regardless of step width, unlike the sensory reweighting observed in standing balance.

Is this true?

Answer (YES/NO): NO